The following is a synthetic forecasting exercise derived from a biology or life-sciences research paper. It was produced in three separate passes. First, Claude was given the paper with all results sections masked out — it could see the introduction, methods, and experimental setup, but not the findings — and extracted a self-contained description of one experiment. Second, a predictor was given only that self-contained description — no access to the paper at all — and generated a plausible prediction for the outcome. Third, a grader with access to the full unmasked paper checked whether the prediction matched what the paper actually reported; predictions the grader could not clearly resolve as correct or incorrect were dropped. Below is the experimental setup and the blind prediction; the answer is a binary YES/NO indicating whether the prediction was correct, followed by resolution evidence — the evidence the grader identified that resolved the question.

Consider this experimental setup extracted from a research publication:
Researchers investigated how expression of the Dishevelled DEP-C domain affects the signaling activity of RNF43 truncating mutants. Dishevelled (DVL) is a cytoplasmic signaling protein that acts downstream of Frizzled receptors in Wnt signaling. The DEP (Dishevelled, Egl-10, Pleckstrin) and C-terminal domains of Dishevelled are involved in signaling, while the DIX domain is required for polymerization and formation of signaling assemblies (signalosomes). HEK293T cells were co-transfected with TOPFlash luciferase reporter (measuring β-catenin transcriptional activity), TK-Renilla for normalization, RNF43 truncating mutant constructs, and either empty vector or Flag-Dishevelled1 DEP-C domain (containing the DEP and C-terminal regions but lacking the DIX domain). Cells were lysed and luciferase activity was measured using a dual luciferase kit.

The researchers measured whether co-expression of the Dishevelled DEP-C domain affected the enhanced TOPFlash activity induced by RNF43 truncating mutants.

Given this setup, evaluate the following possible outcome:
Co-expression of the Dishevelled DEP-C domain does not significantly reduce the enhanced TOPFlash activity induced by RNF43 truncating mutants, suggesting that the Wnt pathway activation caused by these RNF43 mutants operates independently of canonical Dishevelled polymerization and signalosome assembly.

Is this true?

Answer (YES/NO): YES